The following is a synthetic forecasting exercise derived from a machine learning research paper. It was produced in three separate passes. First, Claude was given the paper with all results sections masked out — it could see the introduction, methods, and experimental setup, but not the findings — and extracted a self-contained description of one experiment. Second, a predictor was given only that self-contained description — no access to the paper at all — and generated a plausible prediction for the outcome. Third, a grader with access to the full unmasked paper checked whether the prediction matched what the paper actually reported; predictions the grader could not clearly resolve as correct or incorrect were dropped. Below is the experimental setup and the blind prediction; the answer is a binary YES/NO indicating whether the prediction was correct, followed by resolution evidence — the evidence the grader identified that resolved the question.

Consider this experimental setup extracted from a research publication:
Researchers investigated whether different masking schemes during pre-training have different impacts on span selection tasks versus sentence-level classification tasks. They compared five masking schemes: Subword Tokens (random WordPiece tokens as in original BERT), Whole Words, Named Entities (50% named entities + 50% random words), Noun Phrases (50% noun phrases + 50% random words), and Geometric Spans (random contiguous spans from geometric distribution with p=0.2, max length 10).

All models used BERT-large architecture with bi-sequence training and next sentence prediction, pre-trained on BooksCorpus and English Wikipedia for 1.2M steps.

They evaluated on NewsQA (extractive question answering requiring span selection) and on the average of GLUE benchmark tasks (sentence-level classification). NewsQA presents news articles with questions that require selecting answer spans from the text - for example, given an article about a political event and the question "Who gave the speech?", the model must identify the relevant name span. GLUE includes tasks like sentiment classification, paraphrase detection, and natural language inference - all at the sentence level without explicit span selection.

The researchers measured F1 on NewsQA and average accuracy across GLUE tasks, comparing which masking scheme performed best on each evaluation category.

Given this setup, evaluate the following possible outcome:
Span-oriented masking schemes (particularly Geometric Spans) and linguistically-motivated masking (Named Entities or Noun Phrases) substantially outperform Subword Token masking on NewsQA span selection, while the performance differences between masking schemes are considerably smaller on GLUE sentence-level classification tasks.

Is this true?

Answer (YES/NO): NO